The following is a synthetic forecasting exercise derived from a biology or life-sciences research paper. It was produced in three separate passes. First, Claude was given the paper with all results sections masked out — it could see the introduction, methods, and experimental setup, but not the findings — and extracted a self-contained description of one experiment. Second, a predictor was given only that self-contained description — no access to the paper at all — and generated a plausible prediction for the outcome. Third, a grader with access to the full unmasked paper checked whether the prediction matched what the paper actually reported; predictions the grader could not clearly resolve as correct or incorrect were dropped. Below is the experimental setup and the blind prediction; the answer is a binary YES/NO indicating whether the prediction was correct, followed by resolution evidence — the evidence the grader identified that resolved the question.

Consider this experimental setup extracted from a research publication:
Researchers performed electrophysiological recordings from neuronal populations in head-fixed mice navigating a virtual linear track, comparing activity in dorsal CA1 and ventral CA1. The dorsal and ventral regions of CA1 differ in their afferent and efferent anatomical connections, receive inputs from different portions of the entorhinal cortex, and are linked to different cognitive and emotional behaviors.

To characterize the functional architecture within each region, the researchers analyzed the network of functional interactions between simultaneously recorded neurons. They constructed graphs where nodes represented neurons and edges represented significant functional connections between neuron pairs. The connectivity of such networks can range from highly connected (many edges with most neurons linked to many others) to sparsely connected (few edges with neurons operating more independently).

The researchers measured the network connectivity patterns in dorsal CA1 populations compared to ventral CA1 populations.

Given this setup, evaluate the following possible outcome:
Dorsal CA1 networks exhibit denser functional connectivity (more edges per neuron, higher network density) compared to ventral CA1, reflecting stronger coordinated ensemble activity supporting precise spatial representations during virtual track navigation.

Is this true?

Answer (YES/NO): YES